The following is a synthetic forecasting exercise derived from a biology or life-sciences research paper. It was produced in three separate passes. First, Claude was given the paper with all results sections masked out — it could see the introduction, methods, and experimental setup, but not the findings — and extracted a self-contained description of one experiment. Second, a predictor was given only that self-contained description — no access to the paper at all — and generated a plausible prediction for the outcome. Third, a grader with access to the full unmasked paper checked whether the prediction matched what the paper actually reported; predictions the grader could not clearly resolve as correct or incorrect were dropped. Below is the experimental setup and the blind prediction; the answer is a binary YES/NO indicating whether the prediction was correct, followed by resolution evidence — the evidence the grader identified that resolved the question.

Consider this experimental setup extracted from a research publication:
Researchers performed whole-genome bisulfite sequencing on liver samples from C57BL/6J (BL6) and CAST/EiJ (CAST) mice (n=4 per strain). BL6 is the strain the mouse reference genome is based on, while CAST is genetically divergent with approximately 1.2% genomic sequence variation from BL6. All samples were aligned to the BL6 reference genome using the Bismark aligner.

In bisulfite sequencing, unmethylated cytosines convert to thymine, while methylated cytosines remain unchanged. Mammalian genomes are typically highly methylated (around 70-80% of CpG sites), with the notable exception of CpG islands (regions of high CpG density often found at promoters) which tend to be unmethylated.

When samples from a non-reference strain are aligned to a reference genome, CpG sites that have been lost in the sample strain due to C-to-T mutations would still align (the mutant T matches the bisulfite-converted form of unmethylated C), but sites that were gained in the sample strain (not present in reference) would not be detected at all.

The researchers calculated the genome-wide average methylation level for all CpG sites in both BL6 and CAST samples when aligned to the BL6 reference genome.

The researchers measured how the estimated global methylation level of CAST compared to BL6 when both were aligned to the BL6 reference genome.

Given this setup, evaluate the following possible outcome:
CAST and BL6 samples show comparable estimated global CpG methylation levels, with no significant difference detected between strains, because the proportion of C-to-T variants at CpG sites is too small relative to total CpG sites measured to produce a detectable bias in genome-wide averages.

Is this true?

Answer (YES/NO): NO